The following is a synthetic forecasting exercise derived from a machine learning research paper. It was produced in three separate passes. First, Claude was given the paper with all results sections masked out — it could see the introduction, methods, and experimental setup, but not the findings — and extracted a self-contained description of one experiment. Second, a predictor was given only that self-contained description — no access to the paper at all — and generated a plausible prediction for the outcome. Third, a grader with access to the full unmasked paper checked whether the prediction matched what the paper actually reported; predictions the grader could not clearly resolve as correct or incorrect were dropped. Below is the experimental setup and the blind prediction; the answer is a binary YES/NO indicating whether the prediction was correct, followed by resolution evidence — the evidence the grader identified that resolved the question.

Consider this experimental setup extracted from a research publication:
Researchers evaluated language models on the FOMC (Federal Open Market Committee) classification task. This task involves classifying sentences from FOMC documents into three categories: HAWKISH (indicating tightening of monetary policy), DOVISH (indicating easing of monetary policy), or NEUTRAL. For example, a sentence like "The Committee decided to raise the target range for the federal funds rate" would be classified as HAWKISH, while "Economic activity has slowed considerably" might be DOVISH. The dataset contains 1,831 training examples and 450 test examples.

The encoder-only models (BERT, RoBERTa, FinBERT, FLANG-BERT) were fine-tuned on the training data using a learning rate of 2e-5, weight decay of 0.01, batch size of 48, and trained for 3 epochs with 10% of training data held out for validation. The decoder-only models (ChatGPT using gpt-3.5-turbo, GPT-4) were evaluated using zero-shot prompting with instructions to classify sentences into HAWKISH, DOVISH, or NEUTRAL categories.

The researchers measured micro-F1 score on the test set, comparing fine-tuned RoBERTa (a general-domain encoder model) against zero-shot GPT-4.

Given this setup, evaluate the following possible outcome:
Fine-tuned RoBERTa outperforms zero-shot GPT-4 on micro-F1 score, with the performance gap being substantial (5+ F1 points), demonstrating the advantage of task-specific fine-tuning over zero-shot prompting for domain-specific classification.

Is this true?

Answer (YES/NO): NO